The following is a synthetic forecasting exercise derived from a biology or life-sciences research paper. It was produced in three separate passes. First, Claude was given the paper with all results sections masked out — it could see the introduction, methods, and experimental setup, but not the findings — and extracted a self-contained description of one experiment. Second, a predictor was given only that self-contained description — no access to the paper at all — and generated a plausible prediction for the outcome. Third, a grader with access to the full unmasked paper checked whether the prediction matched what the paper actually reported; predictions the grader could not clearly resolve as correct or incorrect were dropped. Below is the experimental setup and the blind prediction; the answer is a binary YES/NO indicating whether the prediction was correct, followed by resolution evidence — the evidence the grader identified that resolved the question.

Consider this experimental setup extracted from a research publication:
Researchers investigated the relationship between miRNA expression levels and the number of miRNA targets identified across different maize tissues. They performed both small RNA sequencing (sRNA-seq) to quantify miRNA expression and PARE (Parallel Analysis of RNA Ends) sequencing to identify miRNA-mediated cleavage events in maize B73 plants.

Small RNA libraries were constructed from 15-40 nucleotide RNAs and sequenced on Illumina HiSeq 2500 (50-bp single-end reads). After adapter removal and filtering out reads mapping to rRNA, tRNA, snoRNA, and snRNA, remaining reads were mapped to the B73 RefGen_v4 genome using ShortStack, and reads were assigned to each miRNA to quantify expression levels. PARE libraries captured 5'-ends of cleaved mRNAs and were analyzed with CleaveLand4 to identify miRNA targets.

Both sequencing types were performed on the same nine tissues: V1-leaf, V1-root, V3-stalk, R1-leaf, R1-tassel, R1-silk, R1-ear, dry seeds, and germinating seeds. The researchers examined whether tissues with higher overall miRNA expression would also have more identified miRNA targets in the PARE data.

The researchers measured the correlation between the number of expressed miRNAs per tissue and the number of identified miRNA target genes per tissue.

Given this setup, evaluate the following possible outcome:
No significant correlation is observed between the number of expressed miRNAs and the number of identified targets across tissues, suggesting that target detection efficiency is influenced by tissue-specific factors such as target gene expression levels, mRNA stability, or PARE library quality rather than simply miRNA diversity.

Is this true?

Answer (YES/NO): NO